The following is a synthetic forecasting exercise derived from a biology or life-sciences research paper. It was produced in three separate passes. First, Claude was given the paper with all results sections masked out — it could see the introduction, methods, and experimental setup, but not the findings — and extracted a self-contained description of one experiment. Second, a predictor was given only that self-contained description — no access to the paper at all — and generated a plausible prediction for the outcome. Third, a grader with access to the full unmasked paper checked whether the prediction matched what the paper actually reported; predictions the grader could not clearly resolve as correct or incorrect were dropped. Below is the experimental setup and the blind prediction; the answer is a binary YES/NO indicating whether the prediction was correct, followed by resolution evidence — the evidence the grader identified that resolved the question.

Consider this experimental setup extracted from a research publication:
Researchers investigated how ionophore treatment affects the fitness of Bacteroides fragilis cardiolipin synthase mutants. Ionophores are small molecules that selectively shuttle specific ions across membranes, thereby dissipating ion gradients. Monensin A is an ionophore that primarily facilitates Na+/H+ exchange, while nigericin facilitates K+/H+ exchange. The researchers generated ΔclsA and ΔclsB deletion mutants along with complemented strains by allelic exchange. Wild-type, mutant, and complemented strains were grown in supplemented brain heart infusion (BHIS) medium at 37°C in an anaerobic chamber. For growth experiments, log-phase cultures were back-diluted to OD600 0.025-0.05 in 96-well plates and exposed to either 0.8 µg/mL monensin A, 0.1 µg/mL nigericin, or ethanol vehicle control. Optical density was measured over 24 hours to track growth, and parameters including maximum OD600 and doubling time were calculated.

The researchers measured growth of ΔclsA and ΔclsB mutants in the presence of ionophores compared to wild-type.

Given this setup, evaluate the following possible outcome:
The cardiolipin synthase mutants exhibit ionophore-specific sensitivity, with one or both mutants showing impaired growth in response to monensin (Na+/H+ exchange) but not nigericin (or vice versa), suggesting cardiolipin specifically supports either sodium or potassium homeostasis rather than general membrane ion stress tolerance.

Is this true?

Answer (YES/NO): NO